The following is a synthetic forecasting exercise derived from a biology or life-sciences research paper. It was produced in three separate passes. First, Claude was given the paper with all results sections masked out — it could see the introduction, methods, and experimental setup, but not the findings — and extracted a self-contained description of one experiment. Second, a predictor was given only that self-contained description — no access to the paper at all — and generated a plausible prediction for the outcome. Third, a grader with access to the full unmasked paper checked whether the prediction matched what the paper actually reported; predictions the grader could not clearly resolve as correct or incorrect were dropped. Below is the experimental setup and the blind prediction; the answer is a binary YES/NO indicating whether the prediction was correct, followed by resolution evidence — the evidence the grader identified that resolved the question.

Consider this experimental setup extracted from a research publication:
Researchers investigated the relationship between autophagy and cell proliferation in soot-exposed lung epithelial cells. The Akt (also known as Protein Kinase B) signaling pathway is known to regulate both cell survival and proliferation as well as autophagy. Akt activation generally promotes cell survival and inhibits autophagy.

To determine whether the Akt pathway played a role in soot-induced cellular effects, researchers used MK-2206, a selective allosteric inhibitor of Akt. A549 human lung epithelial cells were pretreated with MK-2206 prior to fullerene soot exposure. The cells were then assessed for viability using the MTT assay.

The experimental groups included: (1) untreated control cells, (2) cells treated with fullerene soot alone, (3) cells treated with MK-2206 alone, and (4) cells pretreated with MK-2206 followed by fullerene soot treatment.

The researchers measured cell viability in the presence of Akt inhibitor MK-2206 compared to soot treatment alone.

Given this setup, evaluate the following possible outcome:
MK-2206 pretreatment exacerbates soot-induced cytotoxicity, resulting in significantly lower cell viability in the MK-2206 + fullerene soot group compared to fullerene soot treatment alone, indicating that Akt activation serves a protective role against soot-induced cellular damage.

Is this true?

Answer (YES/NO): NO